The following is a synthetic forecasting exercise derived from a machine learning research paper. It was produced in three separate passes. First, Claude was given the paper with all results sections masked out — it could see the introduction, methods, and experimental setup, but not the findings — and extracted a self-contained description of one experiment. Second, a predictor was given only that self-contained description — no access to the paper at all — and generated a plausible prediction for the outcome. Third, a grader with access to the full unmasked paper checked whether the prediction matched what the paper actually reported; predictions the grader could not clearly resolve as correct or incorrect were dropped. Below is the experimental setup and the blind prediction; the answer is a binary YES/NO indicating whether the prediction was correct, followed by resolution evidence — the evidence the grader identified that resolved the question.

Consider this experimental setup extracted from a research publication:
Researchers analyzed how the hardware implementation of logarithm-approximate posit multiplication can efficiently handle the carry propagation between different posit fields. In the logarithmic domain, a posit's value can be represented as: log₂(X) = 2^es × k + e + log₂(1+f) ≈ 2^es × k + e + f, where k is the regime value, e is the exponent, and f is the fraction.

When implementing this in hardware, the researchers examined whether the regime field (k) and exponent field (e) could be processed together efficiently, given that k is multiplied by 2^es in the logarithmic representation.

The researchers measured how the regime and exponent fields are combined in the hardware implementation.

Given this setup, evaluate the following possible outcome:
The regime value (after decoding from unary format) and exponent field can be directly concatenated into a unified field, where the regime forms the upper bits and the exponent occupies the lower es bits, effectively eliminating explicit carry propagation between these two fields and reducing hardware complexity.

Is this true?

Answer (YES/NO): NO